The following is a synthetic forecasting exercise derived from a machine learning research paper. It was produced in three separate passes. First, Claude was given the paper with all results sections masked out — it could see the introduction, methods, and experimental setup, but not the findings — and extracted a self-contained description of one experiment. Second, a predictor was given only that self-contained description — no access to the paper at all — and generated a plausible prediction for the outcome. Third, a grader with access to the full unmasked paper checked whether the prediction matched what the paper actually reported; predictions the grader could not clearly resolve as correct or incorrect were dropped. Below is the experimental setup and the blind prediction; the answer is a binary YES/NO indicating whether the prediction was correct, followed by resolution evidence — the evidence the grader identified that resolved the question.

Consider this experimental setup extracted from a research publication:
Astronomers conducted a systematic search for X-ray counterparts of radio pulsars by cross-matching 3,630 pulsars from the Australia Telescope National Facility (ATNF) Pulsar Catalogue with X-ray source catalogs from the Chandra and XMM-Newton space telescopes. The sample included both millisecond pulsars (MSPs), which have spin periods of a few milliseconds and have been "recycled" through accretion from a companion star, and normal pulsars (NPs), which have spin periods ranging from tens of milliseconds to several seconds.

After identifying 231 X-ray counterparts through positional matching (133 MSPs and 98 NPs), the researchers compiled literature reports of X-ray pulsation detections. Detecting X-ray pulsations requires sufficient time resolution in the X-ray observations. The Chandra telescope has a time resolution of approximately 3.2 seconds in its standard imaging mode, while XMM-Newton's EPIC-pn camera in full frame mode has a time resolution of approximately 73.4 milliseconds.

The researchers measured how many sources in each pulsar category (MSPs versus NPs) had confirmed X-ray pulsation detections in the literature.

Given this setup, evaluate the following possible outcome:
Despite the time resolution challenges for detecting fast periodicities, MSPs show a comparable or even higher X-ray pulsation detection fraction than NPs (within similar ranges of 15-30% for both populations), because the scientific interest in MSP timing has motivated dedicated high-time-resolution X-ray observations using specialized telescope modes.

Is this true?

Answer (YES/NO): NO